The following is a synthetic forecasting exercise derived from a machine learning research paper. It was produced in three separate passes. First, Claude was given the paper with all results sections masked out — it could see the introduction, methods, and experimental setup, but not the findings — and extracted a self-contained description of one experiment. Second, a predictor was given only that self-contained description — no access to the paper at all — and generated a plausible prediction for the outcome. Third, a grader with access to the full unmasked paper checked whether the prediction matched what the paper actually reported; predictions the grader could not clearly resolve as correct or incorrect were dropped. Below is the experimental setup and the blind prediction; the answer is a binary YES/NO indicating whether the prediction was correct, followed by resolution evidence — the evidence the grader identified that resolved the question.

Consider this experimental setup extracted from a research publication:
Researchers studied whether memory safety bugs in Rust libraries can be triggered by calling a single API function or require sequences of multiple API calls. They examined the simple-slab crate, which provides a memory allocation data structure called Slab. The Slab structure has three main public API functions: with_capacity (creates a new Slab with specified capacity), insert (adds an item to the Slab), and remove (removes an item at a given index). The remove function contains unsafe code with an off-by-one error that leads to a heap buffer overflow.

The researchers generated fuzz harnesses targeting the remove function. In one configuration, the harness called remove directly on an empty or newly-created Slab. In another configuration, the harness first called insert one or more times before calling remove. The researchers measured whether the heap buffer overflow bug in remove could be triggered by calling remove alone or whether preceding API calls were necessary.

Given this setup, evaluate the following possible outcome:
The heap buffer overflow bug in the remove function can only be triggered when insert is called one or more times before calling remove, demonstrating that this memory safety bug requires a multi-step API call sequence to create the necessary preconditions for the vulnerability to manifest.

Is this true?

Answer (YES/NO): NO